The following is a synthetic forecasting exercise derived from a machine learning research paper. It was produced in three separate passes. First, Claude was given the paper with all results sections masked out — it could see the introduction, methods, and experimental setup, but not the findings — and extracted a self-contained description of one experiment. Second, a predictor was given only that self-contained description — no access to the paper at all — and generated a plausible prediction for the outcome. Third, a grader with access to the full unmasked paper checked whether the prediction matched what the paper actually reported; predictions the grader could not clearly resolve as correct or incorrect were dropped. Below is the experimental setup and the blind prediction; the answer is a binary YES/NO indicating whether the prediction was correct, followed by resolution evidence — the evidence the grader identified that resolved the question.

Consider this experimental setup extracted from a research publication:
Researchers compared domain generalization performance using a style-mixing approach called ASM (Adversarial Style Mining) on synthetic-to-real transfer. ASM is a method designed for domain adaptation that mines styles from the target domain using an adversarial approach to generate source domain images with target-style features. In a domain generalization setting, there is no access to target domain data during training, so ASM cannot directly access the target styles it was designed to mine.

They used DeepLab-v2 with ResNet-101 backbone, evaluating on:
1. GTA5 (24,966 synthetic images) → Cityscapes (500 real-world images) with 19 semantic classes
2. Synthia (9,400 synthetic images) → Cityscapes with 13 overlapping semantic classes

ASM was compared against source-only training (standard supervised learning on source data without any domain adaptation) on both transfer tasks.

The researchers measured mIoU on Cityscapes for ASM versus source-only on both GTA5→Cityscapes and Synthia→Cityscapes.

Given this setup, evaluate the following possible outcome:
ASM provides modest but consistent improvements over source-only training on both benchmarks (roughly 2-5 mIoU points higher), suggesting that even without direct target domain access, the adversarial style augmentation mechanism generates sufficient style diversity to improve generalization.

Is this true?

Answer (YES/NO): NO